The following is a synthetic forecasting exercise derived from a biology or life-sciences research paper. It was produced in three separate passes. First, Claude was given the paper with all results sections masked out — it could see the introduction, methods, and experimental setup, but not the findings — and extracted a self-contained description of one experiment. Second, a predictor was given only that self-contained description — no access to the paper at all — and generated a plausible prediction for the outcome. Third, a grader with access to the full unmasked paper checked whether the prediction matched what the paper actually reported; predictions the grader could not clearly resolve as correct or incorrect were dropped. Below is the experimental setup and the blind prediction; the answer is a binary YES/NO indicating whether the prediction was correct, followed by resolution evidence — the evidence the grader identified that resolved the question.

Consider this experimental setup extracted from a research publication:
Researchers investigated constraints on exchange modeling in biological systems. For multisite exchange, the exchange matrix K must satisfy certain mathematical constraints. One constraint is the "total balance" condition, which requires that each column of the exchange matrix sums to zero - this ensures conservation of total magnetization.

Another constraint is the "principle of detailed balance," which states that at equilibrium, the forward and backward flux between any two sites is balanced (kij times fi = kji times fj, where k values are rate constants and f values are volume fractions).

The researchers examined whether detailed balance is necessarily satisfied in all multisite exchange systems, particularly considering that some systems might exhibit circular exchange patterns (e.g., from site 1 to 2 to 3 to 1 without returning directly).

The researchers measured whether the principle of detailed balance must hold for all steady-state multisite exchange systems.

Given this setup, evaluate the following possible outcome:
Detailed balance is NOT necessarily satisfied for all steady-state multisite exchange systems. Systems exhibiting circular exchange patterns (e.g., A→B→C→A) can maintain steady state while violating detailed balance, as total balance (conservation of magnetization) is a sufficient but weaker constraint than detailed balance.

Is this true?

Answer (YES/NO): YES